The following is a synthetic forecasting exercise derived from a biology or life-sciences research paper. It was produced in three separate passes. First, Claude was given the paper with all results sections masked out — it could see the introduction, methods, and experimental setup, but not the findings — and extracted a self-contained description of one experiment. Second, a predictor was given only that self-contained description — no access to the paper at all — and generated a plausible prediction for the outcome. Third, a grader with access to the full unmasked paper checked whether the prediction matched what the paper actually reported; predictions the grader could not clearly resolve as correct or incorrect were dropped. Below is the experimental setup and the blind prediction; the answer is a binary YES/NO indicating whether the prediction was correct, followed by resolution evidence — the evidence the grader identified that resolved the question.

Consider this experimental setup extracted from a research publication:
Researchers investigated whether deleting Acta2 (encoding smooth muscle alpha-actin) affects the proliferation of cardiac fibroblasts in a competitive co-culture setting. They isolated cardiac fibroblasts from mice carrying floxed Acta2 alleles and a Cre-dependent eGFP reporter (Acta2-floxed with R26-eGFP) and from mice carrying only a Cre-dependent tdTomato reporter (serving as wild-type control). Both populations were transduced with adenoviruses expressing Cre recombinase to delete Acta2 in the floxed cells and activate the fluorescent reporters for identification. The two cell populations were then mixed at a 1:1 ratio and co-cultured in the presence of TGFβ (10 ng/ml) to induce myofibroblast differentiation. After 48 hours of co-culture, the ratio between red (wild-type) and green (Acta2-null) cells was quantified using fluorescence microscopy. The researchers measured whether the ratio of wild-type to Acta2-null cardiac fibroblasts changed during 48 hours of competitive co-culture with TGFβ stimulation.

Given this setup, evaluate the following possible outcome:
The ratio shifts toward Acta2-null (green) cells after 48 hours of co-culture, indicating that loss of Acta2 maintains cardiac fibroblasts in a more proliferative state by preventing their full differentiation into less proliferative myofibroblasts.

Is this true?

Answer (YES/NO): NO